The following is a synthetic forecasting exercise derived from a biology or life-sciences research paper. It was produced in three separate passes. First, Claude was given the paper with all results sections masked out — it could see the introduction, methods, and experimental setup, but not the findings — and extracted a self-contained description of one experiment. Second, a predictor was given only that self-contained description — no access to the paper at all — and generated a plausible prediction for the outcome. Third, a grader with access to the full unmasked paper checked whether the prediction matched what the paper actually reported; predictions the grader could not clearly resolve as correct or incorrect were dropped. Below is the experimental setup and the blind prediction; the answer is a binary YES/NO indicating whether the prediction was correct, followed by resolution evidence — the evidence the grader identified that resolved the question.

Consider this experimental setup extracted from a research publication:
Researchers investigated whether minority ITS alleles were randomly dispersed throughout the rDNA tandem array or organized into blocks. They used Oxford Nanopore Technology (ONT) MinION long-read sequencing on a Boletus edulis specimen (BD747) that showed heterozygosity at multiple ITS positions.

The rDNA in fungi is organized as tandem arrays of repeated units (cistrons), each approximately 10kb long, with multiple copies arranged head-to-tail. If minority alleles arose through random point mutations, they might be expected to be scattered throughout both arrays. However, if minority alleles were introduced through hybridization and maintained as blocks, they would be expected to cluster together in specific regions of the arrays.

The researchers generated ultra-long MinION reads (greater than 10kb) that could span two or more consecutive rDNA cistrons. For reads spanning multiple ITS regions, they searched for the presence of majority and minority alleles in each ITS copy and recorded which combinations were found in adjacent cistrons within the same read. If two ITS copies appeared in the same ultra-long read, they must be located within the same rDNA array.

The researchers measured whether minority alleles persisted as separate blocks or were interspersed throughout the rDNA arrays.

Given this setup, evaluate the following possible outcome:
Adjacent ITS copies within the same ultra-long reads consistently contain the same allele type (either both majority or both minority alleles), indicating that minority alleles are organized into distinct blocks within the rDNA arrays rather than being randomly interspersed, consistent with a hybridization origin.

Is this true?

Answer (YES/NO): NO